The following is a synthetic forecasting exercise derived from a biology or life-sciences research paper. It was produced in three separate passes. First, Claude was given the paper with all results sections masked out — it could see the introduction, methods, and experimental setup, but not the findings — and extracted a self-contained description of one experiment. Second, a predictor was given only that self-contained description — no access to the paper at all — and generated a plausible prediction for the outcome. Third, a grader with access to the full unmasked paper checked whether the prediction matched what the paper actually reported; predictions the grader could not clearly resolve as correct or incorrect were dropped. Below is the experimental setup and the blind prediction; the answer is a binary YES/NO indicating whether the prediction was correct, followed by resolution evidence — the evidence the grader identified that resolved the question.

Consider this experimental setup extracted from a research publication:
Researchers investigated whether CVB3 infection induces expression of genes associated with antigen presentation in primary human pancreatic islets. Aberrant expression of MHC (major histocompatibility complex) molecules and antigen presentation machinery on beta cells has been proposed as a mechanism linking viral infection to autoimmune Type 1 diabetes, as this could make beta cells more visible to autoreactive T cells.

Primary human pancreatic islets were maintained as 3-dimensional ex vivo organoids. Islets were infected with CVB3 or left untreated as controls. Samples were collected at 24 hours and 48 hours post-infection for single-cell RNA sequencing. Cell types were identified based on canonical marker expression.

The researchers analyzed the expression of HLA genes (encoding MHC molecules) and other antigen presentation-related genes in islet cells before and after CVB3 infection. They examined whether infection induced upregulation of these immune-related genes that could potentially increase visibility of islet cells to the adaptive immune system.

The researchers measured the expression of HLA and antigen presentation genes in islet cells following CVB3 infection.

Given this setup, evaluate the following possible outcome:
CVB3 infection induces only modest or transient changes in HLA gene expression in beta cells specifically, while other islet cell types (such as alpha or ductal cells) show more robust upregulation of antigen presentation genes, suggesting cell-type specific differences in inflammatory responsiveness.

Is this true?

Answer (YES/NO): YES